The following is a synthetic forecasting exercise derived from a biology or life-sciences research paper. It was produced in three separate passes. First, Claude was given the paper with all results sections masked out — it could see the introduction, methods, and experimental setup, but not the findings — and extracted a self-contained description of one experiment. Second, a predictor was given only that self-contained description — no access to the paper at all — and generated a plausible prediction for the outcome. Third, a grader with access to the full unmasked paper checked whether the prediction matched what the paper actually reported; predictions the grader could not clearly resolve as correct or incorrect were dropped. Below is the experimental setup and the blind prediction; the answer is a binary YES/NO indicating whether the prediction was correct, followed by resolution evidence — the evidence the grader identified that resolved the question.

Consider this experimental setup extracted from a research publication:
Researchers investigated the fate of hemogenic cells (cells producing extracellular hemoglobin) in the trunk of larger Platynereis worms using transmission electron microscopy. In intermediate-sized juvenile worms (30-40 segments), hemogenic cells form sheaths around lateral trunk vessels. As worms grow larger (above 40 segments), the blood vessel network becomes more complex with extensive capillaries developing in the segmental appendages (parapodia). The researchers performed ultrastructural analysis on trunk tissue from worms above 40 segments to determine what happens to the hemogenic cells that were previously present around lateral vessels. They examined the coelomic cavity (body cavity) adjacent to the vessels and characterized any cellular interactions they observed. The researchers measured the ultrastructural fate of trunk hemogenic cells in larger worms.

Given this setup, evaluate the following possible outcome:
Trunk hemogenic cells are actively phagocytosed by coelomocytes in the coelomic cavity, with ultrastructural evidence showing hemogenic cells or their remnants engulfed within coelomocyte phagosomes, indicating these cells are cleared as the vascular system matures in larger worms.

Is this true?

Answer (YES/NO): NO